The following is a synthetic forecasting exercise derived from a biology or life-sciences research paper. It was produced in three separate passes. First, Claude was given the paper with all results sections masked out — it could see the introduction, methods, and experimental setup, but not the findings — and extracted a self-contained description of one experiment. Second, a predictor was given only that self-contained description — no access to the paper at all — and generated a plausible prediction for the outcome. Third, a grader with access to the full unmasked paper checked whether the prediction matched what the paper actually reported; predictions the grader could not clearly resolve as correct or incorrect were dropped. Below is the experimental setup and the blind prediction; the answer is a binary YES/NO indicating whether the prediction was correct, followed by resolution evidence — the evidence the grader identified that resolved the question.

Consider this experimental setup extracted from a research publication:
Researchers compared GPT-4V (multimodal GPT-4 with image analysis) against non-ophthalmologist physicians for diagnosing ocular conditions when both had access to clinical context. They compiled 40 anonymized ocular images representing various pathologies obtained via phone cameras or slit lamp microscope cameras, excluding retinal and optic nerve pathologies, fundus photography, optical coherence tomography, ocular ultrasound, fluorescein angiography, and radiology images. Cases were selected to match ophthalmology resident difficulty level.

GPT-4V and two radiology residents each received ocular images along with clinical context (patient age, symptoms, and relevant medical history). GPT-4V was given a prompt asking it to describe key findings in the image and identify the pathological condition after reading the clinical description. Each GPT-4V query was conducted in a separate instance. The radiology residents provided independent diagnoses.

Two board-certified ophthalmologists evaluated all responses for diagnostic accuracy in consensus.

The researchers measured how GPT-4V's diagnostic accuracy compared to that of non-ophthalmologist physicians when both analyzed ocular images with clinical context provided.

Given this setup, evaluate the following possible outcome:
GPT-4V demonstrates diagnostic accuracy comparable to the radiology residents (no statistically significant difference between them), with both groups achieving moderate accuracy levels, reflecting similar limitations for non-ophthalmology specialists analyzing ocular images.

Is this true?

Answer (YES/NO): YES